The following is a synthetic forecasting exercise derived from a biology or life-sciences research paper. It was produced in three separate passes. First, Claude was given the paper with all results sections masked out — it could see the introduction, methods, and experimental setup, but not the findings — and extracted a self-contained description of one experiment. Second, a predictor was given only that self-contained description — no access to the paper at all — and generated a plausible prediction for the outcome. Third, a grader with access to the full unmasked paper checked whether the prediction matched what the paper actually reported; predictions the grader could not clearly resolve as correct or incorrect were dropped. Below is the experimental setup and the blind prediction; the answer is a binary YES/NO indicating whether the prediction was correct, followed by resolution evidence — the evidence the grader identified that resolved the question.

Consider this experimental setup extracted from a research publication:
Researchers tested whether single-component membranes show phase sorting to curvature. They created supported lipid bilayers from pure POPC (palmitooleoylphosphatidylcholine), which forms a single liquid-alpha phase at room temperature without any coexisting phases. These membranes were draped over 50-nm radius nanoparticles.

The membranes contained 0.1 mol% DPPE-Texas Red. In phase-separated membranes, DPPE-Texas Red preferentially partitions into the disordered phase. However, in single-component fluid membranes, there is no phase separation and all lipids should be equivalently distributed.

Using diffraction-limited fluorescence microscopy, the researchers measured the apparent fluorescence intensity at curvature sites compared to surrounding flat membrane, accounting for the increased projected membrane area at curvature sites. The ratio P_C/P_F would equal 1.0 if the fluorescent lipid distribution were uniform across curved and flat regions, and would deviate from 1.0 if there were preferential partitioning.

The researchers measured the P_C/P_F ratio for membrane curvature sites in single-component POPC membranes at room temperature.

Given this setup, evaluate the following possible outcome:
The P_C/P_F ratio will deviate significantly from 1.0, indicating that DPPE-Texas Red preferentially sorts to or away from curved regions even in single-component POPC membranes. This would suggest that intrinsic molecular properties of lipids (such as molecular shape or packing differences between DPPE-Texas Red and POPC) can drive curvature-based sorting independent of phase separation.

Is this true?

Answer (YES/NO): NO